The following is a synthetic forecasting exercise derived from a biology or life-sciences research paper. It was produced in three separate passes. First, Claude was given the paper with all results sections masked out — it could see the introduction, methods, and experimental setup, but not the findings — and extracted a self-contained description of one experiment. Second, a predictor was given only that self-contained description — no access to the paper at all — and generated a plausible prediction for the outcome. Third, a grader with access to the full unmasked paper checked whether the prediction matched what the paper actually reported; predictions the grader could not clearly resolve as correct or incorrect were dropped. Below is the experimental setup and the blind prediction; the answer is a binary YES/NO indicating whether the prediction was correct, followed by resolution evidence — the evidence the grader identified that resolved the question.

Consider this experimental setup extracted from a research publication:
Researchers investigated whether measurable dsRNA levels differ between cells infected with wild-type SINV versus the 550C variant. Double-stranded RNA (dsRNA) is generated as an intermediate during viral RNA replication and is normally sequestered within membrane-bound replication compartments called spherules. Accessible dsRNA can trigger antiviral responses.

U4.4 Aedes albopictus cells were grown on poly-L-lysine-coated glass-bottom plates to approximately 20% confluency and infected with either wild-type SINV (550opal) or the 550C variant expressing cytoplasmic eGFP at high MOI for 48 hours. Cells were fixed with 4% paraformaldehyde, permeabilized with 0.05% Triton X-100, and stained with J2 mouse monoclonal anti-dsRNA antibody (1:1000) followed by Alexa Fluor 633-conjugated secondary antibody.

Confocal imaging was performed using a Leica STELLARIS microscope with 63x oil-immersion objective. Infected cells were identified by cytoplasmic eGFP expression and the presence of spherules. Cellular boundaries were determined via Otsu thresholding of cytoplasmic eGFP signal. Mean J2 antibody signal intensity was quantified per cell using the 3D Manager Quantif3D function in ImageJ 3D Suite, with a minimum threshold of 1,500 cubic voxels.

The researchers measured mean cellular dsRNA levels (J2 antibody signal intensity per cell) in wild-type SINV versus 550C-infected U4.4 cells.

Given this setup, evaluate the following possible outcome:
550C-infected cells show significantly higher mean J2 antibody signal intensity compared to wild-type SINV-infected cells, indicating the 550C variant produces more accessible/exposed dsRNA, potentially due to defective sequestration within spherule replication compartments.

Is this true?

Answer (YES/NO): YES